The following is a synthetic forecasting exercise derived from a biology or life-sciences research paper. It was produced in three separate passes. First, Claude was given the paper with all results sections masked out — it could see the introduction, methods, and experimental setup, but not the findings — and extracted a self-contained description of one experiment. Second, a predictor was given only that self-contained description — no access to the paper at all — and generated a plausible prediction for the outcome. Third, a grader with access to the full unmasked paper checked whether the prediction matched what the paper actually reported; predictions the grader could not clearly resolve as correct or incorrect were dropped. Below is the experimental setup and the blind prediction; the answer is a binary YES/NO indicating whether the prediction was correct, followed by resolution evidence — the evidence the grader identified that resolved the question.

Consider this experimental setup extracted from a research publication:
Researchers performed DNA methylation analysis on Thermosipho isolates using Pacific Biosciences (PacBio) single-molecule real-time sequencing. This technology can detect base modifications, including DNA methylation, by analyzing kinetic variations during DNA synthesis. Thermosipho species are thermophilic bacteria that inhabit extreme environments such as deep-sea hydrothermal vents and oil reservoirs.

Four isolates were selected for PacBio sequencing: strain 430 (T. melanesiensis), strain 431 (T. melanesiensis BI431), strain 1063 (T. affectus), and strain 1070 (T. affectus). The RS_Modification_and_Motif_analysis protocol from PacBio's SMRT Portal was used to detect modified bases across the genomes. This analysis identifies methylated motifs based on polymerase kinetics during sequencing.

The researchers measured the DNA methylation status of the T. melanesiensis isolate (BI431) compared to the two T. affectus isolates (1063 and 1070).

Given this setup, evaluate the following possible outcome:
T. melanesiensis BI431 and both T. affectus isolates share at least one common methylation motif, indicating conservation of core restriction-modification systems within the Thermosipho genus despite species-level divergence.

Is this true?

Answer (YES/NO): NO